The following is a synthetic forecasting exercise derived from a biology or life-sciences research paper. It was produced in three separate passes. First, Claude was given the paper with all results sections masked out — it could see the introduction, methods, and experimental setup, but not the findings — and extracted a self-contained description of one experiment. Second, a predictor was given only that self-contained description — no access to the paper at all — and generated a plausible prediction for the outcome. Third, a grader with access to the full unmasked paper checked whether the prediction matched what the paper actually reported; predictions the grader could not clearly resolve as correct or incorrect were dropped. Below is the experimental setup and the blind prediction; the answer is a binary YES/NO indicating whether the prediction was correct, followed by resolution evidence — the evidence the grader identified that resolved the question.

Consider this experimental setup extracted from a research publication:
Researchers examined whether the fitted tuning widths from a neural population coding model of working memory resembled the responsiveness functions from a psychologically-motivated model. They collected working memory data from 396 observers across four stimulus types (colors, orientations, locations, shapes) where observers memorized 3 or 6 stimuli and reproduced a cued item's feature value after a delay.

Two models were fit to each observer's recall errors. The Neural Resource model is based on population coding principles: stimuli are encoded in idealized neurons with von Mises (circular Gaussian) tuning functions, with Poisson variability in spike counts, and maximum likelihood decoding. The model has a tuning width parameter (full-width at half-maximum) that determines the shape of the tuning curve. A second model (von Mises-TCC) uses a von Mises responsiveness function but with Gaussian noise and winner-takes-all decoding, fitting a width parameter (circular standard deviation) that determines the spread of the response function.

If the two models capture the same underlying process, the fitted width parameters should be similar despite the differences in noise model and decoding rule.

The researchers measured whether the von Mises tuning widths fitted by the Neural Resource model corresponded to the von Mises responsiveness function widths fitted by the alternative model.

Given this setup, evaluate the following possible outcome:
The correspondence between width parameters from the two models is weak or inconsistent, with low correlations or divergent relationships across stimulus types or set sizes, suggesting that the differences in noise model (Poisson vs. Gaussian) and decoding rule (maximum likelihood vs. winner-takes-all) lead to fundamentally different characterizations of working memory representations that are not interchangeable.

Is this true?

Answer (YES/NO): NO